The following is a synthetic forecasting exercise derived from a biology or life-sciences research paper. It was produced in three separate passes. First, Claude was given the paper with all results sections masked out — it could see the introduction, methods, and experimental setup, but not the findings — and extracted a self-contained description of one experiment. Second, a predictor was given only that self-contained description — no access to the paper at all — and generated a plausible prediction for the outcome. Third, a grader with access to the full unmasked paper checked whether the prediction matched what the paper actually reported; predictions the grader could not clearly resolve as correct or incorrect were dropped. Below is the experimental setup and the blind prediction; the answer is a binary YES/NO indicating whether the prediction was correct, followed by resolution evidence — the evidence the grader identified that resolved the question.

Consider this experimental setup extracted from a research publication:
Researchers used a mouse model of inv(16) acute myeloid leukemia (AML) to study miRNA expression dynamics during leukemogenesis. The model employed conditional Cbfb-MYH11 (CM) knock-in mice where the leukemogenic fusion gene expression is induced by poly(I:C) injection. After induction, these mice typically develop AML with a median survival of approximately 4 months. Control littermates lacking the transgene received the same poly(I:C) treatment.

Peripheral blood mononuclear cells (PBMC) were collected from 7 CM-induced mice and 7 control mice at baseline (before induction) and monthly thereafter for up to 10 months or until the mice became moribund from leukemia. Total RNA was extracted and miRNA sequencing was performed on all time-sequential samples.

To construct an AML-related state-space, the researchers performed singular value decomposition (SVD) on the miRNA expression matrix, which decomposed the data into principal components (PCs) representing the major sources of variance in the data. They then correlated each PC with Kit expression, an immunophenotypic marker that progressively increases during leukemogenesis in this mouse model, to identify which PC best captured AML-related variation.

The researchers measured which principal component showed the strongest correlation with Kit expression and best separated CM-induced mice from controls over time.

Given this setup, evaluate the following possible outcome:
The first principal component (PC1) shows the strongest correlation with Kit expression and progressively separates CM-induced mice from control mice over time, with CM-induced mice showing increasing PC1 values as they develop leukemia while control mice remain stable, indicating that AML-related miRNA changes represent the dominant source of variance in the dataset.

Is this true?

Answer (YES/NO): NO